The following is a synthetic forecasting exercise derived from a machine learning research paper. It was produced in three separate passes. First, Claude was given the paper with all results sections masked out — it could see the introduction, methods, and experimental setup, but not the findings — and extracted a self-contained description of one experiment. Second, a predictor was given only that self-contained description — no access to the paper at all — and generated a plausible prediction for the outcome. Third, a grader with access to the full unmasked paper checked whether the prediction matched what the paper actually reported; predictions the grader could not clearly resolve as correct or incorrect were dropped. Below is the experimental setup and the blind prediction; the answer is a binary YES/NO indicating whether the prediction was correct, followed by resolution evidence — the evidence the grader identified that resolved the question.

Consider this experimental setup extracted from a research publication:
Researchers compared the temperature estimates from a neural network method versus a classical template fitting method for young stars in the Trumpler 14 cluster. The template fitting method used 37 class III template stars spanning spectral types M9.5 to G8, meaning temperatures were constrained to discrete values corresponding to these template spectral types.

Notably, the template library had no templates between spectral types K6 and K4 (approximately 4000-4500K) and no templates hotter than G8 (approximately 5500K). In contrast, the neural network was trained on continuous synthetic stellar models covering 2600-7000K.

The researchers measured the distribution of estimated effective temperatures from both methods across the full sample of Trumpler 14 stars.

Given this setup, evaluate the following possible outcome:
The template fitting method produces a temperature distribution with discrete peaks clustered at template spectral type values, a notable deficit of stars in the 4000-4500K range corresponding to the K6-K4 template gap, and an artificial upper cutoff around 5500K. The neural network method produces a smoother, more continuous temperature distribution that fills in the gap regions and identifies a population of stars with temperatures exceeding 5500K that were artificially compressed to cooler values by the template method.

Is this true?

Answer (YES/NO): YES